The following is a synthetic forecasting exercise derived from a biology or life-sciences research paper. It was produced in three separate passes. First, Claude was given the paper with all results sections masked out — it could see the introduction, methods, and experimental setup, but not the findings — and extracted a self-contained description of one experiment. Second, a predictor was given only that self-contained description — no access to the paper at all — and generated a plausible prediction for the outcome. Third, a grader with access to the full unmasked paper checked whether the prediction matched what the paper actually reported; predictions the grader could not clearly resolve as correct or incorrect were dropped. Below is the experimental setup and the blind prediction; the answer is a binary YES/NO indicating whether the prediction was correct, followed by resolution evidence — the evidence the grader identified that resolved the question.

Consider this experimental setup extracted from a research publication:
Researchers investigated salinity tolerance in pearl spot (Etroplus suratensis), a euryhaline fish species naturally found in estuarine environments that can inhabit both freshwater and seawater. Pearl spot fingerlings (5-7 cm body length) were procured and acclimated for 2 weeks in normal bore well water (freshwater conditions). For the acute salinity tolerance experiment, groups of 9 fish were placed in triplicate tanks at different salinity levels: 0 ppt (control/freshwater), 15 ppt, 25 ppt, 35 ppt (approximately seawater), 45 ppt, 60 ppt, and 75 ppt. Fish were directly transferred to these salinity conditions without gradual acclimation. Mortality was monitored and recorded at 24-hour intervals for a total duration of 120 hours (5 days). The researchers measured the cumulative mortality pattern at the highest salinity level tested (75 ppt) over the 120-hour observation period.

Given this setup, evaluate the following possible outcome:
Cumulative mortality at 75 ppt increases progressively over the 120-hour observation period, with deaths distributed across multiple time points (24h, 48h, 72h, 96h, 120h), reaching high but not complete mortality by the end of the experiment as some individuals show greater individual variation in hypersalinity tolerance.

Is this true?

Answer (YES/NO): NO